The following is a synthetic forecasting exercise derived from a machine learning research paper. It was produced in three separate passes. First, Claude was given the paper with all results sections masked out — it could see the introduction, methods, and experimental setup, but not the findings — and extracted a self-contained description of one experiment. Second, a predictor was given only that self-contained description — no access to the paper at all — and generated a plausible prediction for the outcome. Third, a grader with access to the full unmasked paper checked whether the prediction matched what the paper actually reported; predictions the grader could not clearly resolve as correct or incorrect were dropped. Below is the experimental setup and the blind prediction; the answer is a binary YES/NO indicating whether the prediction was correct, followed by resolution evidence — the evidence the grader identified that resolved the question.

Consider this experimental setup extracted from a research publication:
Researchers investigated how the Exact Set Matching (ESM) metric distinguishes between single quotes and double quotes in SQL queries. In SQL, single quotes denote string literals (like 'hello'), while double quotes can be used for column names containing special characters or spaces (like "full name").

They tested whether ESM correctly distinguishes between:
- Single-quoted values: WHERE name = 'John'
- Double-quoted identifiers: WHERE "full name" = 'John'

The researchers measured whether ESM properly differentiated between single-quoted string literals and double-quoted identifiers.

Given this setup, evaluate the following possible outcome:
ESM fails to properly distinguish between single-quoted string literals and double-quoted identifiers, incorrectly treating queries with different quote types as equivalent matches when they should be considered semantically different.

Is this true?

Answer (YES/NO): YES